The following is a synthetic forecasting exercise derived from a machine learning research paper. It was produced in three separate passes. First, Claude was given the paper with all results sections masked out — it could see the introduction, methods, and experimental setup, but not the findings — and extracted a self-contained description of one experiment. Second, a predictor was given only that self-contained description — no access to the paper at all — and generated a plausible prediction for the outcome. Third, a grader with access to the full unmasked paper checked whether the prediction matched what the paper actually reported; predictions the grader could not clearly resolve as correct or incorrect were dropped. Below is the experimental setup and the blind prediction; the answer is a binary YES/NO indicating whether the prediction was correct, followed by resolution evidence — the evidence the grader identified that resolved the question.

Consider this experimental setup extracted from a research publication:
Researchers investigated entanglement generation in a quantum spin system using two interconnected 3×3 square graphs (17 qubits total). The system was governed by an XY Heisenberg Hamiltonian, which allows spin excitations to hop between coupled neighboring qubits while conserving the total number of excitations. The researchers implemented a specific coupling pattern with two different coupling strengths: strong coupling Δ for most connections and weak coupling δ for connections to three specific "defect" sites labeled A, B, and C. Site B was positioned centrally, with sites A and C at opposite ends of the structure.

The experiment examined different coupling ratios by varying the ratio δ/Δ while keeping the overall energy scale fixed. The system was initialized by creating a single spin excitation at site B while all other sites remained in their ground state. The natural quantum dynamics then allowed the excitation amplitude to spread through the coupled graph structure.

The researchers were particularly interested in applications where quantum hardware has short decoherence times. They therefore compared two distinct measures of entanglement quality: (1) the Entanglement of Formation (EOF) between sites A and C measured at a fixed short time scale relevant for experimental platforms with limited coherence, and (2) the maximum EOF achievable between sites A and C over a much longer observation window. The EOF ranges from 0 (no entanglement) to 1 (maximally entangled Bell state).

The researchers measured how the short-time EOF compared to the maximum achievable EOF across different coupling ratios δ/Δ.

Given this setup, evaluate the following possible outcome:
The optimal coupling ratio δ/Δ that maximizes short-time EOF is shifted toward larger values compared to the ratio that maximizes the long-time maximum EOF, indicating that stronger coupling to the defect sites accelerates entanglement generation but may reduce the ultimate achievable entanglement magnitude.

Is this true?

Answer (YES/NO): YES